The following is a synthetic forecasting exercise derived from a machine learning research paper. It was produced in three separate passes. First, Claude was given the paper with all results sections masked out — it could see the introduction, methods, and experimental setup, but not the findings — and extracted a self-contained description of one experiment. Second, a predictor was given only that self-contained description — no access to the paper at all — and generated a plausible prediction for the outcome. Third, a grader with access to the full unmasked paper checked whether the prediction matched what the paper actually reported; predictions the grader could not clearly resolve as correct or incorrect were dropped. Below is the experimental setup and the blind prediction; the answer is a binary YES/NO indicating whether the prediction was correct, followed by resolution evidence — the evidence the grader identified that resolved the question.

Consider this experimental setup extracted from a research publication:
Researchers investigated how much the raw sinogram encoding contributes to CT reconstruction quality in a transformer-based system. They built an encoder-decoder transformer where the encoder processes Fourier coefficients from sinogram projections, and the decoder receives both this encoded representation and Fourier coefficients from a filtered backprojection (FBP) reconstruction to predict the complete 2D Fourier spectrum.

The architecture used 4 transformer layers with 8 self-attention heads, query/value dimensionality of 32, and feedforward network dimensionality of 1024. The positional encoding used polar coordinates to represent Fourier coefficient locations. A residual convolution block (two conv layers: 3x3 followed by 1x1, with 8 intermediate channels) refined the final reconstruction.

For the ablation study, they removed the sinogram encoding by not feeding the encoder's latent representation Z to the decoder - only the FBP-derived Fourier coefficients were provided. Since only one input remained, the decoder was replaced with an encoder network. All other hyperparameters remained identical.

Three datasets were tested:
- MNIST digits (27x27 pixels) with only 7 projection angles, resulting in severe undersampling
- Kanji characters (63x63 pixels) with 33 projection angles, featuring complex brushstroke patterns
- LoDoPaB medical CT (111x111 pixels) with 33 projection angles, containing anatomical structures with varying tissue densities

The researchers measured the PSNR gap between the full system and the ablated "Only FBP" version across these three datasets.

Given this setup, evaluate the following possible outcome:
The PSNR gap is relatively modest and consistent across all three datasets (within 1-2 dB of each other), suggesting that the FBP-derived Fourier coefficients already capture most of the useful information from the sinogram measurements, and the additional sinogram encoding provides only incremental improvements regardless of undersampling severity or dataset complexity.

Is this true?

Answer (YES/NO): NO